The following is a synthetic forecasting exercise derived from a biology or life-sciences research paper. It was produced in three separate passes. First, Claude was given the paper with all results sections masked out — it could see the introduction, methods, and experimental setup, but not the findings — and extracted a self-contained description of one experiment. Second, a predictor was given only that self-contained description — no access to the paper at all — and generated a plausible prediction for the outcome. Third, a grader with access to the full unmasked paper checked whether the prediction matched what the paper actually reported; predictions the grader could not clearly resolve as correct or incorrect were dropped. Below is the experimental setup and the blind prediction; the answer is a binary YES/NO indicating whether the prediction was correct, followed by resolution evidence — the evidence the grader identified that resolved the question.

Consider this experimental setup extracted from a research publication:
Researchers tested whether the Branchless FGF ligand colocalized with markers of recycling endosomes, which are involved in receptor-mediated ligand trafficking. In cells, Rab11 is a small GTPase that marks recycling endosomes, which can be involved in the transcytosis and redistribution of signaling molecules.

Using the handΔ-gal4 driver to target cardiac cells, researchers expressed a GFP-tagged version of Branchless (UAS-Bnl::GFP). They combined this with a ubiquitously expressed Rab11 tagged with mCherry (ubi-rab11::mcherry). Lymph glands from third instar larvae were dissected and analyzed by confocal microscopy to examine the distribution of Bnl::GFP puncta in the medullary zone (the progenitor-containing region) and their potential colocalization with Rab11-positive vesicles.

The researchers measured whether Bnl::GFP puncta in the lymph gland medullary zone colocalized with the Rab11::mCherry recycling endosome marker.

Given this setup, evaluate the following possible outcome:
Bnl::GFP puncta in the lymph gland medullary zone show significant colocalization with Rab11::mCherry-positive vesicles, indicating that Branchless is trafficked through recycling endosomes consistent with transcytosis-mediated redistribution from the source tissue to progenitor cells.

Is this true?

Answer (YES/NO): YES